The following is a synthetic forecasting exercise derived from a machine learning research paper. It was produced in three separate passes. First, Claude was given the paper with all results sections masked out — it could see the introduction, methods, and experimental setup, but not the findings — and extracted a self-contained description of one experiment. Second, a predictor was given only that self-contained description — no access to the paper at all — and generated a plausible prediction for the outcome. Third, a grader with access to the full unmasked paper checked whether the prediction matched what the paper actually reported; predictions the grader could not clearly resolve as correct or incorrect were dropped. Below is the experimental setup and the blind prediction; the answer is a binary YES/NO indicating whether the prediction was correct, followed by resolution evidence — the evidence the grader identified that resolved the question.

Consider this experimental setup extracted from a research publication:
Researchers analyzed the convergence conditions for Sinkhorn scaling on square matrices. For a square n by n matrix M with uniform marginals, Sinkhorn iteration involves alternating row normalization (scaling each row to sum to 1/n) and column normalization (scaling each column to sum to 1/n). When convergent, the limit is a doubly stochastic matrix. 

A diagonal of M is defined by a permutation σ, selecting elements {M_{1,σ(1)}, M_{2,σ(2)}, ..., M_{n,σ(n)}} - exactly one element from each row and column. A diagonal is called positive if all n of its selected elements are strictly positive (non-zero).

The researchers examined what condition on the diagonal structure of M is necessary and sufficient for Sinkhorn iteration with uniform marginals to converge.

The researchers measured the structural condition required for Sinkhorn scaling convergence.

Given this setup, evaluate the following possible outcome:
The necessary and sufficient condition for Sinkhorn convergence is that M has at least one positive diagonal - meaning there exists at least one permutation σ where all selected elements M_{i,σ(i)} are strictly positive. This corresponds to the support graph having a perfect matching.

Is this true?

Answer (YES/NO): YES